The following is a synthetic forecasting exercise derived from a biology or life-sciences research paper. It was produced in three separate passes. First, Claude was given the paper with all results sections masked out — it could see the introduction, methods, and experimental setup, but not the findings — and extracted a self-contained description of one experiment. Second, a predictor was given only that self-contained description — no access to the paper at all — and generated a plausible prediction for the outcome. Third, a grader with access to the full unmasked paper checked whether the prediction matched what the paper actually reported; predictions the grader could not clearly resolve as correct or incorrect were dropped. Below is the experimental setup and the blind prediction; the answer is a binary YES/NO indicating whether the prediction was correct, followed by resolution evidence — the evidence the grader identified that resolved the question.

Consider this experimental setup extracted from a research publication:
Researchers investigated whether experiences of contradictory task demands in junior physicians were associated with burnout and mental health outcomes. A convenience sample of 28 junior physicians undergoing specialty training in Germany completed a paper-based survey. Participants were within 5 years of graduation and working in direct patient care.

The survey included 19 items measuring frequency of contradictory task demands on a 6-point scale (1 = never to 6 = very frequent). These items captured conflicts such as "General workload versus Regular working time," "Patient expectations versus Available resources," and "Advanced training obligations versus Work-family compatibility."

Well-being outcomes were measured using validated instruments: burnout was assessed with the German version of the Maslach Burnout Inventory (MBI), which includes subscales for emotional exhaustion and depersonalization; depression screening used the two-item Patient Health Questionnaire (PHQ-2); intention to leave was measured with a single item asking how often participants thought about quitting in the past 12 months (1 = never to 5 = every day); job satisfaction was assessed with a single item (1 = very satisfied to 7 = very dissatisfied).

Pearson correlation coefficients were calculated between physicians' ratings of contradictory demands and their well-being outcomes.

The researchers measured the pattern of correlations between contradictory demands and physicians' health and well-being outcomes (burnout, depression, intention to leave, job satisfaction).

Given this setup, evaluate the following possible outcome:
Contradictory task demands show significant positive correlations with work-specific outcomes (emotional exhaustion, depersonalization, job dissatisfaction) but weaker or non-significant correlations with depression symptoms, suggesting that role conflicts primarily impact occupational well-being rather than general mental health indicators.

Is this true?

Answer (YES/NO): NO